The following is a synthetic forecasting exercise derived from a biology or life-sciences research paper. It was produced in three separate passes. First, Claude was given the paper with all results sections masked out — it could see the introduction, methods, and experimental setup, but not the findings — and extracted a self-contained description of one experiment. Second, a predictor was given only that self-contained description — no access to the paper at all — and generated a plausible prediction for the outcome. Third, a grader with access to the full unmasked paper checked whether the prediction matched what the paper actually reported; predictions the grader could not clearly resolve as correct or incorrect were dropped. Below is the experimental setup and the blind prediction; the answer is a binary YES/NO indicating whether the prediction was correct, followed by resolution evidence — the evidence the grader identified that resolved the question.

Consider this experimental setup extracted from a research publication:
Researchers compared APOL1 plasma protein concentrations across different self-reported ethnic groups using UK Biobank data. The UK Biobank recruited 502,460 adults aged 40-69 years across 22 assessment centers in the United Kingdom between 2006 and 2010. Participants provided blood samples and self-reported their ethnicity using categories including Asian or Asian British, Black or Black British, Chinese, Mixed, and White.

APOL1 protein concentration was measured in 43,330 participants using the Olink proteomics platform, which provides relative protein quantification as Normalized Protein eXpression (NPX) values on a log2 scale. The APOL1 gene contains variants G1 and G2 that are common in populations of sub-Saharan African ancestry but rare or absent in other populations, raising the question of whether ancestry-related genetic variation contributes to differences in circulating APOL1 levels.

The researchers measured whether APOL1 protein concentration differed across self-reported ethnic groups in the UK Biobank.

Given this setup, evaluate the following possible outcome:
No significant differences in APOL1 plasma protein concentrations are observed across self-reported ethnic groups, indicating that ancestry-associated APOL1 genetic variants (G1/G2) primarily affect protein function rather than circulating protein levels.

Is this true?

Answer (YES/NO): NO